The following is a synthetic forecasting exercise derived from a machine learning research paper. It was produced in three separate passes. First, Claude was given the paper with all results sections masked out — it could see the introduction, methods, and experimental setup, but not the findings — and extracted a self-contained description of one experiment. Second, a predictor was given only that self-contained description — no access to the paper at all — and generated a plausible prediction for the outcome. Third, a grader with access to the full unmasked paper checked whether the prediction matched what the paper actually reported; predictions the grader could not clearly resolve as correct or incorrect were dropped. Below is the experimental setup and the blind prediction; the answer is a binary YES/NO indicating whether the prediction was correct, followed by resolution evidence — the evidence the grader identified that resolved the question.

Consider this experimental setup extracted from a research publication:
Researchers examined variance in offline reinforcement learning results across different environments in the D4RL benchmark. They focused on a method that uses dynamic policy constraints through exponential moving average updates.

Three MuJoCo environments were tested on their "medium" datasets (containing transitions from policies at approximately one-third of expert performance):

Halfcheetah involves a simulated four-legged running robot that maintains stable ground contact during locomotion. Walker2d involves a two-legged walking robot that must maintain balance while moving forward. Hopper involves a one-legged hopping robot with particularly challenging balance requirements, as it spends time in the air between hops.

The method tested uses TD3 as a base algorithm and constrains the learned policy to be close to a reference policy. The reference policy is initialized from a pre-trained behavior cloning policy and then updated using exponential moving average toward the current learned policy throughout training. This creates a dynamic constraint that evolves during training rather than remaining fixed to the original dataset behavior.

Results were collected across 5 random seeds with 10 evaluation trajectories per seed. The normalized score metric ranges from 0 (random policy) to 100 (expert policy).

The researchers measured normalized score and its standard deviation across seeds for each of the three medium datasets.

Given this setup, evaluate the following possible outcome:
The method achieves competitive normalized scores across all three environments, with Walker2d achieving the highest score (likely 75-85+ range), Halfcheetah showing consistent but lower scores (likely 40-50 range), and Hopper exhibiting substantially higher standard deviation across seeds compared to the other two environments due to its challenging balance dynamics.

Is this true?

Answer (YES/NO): NO